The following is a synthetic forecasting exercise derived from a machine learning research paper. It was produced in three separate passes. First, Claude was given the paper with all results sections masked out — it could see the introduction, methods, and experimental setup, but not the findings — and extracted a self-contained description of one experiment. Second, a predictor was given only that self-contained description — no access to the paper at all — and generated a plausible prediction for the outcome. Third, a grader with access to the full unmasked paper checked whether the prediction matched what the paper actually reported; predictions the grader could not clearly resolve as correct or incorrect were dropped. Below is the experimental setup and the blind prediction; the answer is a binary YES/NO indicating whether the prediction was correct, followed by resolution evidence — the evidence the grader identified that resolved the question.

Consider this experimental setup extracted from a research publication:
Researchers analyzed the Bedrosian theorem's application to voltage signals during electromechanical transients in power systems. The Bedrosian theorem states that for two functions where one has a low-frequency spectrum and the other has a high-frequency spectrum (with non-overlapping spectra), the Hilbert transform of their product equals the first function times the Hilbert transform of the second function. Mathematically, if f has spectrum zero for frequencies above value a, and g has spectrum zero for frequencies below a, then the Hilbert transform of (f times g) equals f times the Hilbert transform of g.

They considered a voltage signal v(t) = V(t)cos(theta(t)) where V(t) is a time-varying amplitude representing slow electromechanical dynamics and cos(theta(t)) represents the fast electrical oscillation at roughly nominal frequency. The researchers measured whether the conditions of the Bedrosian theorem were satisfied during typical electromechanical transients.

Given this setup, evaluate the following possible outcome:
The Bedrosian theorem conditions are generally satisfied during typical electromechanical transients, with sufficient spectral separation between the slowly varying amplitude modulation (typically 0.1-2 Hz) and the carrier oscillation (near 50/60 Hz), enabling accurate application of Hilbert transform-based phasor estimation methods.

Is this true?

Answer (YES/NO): YES